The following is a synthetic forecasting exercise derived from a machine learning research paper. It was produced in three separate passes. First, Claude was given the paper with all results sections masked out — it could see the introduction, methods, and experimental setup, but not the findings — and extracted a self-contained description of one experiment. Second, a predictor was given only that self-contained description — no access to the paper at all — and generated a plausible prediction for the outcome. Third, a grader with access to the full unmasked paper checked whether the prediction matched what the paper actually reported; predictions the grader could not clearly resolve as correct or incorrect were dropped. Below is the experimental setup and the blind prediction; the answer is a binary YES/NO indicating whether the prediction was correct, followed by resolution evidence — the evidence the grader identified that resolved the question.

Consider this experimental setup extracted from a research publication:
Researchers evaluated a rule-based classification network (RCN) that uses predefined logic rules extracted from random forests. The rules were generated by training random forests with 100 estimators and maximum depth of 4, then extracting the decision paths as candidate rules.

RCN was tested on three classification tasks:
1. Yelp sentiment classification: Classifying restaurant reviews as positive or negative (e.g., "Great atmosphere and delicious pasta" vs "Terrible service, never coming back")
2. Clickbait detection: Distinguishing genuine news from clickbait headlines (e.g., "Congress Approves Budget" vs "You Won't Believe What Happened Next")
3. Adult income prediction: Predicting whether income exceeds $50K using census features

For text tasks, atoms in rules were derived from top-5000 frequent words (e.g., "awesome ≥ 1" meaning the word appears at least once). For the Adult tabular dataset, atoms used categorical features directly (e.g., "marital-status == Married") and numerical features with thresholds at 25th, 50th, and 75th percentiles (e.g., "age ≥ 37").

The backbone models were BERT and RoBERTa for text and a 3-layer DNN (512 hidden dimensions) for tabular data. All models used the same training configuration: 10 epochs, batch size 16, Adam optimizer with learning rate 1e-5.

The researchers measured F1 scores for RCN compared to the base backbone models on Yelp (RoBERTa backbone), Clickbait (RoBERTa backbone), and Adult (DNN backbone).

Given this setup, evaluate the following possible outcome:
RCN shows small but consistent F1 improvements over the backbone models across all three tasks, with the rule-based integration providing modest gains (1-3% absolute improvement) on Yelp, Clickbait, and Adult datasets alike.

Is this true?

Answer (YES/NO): NO